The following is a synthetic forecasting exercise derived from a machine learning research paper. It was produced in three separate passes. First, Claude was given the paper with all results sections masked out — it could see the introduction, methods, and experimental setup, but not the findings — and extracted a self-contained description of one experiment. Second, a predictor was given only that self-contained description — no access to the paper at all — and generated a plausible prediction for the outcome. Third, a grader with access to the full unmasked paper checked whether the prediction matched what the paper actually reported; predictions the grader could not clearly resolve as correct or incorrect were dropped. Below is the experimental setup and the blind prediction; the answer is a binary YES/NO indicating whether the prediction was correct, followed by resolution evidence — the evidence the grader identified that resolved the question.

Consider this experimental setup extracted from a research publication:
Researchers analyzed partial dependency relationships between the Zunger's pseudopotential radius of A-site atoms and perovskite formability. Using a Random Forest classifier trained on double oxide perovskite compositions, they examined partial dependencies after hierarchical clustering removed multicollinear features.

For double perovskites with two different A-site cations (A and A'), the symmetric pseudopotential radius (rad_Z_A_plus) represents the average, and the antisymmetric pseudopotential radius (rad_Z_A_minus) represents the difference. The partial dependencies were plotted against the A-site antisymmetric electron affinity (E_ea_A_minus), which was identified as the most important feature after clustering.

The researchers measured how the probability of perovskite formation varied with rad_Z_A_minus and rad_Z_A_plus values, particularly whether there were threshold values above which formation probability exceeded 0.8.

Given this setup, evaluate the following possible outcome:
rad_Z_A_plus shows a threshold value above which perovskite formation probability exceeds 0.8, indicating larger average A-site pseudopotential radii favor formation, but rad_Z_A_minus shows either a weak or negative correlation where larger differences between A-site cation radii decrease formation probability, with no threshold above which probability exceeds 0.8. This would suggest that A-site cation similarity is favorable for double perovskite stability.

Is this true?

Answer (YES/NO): NO